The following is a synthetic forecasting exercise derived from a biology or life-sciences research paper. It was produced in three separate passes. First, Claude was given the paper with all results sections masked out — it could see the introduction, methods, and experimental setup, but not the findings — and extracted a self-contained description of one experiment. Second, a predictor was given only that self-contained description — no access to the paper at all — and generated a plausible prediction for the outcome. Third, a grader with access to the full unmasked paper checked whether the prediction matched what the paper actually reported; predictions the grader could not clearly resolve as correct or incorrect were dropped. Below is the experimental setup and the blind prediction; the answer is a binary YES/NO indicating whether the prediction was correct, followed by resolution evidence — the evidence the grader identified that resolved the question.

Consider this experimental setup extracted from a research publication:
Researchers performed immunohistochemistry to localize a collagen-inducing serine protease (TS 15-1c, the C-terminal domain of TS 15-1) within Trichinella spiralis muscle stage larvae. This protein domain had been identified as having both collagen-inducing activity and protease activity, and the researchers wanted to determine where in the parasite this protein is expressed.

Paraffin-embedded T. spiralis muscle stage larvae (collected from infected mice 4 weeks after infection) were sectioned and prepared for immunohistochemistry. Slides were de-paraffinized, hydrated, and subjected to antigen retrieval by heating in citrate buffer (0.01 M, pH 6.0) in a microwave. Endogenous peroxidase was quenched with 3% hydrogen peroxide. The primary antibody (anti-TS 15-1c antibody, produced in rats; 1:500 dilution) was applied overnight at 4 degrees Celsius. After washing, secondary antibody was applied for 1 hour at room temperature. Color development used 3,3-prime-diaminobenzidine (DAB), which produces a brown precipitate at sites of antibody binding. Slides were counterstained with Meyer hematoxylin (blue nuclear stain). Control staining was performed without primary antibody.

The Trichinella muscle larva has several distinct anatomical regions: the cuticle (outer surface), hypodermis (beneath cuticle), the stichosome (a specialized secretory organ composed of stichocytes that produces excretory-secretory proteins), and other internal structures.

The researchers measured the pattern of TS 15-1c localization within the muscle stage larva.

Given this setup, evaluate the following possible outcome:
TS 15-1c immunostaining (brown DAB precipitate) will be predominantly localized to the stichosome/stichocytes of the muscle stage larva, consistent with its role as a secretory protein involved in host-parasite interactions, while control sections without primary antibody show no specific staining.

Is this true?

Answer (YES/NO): NO